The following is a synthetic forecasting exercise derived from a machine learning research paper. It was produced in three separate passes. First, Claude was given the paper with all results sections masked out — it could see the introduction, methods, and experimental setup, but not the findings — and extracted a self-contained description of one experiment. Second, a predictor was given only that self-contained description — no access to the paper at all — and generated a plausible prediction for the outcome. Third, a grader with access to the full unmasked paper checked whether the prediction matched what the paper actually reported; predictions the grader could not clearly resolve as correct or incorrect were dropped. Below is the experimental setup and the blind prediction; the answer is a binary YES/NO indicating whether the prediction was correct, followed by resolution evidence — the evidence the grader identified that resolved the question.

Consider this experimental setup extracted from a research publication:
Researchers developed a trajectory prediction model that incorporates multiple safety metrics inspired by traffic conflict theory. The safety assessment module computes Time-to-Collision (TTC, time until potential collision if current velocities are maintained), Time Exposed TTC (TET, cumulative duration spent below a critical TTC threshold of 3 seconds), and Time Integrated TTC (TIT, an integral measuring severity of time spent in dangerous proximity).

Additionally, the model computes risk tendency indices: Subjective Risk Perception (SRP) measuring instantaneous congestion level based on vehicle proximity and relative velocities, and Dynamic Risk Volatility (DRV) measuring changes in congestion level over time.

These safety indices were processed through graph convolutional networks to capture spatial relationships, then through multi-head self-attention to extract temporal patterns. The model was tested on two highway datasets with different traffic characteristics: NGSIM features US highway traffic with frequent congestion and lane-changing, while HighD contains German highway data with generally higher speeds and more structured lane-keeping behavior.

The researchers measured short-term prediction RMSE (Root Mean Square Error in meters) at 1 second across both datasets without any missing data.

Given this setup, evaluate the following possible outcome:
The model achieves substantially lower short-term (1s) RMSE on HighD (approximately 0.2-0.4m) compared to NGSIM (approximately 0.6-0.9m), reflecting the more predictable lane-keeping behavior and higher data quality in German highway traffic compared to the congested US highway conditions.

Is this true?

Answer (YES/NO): NO